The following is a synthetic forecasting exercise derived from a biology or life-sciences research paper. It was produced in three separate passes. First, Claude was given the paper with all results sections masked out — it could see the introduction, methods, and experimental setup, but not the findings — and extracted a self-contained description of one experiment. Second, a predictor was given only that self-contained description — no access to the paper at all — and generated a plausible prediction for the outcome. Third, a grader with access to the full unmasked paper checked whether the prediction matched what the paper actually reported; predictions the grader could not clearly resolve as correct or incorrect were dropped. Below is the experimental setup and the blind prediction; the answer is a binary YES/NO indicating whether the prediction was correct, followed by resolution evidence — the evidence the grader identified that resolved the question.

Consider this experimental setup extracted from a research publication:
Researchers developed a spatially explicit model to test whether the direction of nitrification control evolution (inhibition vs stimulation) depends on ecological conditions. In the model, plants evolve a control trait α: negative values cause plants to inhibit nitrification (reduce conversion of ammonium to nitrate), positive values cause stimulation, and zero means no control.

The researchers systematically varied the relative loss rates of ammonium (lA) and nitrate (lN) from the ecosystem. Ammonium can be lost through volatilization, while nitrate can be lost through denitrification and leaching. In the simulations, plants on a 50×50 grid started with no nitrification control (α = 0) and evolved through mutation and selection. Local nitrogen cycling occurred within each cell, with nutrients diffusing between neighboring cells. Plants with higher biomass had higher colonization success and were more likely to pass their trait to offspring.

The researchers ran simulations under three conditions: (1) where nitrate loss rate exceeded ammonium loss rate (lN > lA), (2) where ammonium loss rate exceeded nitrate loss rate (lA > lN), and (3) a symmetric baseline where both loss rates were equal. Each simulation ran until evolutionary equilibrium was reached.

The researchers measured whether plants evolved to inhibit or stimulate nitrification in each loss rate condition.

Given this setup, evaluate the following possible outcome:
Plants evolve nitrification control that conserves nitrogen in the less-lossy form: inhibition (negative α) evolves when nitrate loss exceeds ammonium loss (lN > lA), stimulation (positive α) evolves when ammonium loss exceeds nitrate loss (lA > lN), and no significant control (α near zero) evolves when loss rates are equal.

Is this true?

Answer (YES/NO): YES